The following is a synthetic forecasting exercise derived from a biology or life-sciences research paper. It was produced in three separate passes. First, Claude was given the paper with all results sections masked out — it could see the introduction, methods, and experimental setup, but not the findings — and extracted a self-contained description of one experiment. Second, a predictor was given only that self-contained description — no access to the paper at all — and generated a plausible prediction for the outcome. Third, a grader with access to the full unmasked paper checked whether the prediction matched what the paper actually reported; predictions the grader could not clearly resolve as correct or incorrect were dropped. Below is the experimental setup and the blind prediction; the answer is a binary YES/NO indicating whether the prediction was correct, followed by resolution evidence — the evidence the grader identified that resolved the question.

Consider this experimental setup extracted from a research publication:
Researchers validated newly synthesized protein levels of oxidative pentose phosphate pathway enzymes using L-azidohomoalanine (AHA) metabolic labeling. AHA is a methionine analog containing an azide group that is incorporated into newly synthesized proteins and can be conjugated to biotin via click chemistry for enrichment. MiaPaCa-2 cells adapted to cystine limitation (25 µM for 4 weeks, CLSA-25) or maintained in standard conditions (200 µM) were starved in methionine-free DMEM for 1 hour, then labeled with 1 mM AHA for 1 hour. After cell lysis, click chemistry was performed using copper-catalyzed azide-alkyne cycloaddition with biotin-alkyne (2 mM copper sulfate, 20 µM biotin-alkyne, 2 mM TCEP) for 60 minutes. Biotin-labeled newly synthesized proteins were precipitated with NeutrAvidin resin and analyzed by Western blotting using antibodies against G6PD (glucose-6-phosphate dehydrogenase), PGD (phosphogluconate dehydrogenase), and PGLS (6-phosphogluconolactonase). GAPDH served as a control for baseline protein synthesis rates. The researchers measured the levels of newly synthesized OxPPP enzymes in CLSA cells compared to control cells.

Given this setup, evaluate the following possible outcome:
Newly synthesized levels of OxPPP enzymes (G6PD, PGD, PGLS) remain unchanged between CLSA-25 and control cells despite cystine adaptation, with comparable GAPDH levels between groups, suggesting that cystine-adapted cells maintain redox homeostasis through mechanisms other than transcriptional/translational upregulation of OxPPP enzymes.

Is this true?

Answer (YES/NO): NO